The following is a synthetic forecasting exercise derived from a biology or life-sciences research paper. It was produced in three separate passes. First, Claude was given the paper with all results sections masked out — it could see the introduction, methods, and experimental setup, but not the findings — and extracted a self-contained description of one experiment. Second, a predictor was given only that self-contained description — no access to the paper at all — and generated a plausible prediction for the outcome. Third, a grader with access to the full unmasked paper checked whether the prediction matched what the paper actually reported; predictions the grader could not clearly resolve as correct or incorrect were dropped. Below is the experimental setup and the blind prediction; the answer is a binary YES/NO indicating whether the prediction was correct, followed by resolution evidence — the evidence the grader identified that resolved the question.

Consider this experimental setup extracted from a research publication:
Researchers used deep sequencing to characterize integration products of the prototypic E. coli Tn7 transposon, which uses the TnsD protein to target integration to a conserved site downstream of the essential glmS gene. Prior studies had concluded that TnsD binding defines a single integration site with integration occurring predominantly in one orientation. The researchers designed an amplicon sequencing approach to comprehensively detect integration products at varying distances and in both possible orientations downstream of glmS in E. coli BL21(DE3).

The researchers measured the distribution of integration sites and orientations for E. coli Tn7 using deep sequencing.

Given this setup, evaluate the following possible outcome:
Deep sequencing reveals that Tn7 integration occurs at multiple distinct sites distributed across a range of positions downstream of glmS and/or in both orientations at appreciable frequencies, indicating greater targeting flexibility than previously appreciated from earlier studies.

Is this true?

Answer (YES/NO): YES